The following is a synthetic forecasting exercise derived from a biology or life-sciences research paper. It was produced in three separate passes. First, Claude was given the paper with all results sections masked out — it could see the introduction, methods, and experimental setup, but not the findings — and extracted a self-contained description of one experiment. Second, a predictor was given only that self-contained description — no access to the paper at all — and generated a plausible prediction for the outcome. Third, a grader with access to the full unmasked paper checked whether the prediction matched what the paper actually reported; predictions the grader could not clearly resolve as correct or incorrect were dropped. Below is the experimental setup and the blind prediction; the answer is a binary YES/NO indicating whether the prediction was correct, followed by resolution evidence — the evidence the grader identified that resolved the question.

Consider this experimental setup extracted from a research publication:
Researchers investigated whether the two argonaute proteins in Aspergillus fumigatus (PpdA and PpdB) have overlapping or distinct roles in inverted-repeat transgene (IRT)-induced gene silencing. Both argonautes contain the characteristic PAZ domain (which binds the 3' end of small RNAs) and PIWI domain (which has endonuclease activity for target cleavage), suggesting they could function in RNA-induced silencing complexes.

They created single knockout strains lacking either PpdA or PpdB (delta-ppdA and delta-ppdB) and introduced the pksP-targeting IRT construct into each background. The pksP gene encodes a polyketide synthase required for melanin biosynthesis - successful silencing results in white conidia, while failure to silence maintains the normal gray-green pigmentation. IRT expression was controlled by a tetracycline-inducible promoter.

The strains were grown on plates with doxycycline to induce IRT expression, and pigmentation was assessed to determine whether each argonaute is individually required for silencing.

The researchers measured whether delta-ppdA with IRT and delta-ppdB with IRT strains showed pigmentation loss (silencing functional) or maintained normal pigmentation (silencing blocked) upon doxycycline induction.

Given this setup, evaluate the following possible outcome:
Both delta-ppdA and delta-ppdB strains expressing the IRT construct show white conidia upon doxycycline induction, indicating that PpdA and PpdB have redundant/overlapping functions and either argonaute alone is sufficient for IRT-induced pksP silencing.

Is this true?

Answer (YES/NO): NO